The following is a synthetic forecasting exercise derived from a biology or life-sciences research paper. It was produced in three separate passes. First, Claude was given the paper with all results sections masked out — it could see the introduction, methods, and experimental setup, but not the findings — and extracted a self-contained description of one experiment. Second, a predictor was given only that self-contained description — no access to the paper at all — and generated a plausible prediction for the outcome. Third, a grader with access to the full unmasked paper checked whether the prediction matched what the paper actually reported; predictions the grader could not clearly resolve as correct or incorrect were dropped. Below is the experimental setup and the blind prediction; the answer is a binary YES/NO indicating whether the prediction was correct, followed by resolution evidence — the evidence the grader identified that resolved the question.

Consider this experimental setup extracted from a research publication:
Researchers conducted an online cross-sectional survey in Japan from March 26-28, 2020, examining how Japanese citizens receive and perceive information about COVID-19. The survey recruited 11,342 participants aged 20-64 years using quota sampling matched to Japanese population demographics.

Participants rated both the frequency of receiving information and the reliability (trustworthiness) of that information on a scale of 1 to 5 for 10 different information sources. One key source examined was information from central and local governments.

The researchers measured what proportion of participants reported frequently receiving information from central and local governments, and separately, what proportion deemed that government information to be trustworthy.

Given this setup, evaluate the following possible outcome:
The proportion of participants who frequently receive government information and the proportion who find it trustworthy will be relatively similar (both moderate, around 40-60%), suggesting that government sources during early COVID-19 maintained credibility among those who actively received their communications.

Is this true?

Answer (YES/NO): YES